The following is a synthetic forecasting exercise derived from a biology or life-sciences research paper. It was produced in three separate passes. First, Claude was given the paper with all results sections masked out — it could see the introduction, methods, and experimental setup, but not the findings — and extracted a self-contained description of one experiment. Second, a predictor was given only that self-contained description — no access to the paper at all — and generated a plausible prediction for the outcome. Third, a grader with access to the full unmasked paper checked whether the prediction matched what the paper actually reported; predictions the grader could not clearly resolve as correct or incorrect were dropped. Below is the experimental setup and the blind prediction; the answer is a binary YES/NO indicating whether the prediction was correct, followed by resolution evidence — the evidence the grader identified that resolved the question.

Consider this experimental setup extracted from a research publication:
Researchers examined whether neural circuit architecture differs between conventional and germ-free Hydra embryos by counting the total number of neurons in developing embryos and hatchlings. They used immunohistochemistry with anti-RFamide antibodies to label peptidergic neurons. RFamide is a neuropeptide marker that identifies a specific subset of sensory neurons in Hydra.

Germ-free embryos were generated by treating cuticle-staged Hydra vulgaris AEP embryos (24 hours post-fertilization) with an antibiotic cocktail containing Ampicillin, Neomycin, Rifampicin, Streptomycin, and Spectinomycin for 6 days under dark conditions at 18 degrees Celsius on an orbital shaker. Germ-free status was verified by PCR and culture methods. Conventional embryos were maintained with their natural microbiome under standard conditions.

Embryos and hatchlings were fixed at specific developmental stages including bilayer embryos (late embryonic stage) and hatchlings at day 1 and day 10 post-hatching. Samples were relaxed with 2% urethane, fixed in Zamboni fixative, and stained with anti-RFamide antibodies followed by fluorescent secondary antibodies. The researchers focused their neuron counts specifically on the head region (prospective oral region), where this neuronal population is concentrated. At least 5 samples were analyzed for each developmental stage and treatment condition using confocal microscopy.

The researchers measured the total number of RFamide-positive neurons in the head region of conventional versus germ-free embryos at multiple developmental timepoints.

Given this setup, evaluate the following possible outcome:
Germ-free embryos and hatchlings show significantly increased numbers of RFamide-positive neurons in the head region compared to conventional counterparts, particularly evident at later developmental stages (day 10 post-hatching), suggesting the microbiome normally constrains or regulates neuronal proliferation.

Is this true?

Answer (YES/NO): NO